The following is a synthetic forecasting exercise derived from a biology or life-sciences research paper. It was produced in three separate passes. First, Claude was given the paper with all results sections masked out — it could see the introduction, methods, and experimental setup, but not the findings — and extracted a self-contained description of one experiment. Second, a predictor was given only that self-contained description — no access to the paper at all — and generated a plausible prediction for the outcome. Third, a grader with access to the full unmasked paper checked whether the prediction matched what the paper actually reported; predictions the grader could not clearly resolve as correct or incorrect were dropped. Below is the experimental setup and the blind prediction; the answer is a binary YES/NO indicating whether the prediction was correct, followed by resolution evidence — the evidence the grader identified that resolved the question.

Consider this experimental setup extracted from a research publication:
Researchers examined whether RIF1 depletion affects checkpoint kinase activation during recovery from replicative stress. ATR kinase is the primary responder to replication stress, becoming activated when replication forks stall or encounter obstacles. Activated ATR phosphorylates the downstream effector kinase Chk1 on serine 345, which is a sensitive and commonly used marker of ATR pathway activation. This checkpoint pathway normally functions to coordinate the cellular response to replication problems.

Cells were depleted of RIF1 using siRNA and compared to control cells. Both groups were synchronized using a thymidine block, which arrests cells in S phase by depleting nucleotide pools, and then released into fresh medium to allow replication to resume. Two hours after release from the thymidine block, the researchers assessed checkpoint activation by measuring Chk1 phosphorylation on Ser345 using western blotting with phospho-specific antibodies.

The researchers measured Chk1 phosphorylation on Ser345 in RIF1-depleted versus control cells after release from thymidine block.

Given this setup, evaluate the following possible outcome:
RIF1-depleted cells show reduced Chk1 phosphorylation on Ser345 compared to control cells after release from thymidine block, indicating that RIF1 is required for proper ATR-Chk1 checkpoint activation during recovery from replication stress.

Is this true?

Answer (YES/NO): NO